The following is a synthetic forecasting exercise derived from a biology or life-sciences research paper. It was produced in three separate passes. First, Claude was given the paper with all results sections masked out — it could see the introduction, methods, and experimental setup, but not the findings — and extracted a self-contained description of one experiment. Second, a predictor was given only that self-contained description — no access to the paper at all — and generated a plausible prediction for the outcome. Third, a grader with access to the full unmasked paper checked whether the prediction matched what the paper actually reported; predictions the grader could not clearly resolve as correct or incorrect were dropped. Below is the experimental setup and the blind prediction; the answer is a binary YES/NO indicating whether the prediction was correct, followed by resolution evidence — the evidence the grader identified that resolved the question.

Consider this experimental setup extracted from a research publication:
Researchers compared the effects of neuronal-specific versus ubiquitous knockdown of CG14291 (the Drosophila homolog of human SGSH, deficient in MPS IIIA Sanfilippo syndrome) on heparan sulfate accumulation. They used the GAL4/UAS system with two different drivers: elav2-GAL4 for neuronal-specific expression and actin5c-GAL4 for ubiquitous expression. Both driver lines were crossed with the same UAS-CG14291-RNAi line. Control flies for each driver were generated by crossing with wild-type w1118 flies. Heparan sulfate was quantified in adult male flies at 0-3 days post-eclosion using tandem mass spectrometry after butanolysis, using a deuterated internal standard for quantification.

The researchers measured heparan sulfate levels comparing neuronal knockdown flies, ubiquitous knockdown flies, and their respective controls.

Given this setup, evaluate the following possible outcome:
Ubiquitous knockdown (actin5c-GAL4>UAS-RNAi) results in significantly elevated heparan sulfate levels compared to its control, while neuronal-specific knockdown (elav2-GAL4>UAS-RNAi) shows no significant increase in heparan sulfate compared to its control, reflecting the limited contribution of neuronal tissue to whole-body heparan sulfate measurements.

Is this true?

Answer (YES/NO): YES